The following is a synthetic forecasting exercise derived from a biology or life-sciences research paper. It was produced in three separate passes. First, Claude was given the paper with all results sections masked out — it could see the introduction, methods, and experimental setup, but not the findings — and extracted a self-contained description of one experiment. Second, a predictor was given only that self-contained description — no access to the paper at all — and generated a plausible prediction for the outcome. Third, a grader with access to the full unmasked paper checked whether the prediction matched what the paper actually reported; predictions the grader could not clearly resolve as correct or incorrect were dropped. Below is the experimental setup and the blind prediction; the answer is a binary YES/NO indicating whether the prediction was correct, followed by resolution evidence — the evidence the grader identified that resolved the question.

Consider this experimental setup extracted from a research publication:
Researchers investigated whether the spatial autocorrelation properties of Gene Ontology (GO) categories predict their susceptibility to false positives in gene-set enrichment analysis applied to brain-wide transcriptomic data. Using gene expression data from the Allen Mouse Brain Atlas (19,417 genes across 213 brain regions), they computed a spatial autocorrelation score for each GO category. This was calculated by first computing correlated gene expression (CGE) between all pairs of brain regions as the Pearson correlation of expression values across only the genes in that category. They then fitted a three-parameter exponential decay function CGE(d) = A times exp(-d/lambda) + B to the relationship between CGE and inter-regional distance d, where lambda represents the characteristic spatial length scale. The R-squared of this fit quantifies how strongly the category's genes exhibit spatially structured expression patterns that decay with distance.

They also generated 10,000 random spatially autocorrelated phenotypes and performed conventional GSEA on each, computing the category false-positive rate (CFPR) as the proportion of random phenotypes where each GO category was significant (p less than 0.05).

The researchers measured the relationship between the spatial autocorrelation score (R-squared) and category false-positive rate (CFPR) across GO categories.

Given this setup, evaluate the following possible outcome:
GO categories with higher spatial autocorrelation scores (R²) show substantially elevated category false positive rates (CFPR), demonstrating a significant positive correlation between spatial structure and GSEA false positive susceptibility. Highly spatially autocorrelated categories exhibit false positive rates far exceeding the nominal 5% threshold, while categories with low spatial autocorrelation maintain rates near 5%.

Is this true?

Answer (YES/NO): NO